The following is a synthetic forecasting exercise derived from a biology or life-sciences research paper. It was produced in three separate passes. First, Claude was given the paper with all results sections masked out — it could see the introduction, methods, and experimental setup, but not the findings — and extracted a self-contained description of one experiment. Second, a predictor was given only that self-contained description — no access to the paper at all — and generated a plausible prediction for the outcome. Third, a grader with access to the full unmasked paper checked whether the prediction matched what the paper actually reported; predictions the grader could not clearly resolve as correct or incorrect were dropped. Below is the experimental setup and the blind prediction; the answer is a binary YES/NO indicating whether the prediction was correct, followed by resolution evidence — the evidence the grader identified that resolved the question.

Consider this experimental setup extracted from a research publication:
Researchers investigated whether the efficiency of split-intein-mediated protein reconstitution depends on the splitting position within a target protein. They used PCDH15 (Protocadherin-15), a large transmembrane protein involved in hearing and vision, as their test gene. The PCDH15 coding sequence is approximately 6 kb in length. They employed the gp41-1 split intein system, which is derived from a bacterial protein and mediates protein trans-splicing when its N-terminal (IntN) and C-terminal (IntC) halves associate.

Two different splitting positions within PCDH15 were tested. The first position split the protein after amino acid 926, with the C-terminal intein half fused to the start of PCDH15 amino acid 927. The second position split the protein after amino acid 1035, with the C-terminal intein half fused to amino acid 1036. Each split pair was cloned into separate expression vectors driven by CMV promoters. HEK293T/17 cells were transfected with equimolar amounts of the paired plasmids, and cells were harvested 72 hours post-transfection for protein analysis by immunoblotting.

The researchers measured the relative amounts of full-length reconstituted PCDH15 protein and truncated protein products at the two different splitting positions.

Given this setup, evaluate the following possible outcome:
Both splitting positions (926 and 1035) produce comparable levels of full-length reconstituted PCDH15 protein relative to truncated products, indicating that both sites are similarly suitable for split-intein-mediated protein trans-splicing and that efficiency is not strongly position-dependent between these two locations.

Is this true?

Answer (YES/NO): NO